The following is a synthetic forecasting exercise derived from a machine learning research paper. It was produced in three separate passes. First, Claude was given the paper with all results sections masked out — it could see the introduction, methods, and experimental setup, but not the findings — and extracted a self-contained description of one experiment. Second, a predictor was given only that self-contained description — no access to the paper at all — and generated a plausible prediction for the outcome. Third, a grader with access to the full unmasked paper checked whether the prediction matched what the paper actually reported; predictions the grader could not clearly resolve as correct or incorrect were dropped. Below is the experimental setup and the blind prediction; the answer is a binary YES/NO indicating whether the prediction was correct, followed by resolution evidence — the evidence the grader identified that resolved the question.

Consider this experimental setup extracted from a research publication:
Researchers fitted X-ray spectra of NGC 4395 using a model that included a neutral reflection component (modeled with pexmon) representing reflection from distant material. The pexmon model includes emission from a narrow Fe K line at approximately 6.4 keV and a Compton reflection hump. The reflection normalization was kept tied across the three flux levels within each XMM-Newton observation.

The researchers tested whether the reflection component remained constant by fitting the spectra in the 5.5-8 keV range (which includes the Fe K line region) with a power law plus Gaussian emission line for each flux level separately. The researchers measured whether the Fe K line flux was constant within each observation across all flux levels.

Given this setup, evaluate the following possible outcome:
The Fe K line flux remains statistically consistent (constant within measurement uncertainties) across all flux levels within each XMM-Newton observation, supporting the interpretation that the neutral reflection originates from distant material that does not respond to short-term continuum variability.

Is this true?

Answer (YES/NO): YES